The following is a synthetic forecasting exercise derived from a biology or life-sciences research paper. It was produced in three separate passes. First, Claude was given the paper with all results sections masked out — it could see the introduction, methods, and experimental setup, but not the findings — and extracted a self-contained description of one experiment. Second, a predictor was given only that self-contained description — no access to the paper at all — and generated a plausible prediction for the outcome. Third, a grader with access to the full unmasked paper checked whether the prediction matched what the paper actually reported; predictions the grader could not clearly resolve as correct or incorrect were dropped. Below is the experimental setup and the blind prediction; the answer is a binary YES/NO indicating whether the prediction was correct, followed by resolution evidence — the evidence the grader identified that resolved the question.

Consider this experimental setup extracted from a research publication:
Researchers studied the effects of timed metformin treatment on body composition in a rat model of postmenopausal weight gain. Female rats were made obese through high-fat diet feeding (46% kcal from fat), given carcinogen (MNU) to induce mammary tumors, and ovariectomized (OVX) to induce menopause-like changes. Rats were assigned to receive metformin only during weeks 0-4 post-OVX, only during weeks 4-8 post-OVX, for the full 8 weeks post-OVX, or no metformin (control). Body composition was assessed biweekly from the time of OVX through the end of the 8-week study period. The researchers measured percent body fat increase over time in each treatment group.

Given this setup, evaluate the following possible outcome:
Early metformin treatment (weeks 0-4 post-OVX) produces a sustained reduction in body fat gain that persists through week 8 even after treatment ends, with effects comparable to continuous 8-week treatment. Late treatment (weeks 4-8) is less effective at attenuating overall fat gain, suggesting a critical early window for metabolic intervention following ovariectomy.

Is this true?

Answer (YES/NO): NO